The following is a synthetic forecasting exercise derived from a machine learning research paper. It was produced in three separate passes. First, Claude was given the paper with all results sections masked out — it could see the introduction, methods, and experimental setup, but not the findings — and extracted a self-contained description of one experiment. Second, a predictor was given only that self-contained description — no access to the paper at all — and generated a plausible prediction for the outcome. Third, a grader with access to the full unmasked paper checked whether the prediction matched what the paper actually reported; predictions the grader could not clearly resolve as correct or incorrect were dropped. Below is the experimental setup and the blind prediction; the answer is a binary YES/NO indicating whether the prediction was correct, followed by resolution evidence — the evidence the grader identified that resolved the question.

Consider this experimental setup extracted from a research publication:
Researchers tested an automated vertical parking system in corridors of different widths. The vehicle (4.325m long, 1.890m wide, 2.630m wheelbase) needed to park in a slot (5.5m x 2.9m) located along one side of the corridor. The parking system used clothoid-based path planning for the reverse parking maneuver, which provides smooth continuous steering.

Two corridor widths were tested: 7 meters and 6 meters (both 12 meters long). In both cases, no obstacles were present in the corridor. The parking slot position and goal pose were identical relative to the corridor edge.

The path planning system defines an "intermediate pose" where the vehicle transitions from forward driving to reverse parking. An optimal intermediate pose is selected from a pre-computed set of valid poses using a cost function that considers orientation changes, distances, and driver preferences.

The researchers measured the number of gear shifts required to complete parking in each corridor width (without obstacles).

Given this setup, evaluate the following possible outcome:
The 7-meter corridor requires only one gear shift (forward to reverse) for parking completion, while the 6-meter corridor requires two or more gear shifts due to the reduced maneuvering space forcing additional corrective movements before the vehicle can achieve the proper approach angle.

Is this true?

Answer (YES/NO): NO